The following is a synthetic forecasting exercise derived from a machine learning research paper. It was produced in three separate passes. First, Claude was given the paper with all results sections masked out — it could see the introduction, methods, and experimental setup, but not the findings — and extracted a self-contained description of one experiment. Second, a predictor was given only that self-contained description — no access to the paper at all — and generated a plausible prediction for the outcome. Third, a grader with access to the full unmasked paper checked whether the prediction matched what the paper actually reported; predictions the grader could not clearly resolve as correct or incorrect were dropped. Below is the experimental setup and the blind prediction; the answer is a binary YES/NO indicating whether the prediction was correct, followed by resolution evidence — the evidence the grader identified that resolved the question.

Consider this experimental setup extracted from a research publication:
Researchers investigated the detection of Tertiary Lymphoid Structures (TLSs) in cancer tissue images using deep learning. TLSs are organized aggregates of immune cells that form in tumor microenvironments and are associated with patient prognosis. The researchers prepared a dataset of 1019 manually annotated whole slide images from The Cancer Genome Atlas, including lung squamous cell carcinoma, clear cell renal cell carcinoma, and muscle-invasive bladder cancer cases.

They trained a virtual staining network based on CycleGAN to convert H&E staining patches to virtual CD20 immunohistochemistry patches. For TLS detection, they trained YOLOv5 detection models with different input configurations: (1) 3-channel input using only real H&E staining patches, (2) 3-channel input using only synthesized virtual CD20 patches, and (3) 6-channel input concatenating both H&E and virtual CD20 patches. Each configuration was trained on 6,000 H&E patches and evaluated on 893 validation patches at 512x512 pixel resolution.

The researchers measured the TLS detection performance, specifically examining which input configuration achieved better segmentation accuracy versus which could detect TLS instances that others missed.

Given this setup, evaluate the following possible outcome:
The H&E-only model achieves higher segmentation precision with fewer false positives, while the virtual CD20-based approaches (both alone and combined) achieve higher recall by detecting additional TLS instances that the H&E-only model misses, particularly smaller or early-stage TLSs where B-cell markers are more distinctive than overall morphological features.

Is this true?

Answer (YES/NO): NO